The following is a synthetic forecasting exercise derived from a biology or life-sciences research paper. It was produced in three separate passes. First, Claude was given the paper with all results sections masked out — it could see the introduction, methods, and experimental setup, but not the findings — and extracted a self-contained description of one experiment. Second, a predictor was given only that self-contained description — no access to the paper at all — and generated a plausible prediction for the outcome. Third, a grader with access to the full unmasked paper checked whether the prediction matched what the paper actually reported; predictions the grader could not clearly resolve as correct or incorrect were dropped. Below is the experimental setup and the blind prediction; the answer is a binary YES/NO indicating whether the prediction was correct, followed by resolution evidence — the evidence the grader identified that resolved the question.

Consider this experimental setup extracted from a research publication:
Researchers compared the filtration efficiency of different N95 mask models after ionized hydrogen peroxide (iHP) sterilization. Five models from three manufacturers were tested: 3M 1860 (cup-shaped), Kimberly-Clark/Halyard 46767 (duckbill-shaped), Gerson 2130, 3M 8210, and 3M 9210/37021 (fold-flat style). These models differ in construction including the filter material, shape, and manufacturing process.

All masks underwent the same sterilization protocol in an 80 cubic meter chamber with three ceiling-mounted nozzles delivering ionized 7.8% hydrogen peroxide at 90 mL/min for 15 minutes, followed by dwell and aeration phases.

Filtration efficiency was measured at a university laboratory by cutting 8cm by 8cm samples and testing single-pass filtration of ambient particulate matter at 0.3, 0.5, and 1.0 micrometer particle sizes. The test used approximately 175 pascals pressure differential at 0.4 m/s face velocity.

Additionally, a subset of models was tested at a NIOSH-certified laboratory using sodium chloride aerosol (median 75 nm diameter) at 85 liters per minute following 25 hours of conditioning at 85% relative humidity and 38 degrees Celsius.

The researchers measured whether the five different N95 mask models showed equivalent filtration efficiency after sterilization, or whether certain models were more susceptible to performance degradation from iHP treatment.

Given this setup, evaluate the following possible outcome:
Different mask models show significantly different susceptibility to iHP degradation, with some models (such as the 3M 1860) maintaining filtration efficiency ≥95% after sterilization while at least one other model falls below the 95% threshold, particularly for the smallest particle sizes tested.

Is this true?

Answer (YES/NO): NO